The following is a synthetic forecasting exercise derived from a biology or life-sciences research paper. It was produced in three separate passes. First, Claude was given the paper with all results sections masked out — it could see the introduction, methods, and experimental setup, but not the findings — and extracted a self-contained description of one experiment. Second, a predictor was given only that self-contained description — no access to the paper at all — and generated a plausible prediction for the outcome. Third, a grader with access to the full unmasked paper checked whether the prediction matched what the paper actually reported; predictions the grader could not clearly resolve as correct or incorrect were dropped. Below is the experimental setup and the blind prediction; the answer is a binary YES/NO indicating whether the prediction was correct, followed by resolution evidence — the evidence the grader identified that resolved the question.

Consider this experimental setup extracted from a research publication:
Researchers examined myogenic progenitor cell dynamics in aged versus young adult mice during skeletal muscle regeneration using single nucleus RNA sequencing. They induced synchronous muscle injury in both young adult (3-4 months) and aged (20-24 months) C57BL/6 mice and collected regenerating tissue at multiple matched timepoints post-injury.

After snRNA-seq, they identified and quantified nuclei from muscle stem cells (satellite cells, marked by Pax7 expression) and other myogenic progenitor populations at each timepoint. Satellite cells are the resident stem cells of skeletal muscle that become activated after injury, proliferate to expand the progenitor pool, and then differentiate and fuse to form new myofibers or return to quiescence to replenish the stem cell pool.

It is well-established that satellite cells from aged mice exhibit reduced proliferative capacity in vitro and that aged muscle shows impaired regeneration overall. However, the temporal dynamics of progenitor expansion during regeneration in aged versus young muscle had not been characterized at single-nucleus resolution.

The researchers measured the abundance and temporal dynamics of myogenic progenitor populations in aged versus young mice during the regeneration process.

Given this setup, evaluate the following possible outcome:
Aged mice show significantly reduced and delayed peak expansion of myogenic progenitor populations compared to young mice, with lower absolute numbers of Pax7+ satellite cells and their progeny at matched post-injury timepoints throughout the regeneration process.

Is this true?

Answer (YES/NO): NO